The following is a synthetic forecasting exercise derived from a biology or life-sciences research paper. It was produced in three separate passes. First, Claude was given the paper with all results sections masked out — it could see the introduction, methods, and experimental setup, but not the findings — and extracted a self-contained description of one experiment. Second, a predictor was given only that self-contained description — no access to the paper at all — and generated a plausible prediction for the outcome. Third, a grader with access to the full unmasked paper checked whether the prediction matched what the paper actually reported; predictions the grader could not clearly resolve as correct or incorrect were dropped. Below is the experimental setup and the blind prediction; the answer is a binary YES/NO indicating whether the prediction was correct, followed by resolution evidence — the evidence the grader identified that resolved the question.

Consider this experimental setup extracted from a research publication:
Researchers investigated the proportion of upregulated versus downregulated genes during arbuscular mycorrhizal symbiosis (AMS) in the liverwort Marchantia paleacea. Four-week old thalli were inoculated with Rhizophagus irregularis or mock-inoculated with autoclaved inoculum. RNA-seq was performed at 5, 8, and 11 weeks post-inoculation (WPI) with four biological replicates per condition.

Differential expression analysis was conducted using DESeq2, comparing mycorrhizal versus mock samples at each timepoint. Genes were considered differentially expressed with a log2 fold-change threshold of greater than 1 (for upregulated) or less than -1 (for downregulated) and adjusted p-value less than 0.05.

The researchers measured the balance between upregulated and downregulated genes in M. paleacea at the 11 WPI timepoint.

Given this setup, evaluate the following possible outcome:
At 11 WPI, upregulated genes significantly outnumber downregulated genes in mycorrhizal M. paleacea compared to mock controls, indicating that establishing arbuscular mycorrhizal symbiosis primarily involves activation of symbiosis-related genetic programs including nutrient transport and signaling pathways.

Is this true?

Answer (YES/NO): YES